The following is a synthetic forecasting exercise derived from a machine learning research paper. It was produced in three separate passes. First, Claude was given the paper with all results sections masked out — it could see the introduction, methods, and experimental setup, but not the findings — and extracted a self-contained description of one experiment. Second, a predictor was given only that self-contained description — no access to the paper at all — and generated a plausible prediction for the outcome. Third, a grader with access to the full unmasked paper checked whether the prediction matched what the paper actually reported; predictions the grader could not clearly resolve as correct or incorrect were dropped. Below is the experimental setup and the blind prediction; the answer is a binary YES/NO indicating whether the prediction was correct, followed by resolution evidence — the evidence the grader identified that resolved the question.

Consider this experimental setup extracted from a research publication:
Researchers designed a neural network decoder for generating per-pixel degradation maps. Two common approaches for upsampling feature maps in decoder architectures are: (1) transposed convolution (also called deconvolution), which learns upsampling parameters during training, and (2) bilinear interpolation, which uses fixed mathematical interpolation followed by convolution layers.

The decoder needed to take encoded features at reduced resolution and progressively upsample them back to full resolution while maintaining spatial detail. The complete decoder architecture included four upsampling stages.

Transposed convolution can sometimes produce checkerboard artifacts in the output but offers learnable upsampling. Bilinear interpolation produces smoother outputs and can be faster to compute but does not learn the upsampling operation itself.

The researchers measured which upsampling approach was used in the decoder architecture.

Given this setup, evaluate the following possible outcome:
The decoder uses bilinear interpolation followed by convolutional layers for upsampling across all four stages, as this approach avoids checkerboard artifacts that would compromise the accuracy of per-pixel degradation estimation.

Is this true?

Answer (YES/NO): YES